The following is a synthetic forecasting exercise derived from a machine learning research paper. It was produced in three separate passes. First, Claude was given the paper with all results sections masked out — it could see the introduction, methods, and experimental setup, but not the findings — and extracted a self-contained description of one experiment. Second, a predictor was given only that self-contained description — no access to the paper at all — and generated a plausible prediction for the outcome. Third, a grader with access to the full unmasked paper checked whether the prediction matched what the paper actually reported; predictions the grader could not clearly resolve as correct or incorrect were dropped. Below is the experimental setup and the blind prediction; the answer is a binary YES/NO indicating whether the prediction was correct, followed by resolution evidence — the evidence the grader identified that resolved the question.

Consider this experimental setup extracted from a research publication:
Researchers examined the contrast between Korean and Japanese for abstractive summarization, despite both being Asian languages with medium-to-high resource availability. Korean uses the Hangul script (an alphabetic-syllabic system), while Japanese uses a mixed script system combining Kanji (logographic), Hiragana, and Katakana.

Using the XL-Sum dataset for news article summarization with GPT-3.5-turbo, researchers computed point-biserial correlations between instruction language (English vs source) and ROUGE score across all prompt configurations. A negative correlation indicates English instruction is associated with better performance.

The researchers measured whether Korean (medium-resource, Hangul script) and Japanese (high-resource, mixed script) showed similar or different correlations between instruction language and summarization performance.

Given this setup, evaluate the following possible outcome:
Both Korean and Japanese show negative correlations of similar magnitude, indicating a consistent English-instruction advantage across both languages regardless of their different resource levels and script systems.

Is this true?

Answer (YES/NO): NO